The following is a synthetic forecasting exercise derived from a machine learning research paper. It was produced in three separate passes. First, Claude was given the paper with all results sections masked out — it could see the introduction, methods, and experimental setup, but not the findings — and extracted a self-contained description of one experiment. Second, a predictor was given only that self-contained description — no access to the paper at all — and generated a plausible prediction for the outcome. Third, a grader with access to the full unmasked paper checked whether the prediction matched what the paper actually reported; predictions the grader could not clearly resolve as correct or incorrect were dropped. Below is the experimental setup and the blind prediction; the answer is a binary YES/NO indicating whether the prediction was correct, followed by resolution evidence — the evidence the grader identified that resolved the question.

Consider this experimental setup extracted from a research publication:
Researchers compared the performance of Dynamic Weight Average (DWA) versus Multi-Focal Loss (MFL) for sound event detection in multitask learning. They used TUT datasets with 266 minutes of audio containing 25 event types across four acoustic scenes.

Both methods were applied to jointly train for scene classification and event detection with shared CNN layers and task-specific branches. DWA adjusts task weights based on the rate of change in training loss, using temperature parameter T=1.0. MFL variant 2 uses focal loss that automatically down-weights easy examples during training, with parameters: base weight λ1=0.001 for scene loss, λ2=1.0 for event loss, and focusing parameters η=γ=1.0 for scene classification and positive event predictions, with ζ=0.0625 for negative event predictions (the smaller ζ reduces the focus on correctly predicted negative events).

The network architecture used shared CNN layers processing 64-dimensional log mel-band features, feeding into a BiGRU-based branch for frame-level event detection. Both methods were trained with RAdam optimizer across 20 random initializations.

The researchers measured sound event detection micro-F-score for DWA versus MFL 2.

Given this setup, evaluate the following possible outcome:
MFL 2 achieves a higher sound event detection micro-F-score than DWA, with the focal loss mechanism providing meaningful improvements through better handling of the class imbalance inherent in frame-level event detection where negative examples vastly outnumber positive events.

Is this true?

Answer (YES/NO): YES